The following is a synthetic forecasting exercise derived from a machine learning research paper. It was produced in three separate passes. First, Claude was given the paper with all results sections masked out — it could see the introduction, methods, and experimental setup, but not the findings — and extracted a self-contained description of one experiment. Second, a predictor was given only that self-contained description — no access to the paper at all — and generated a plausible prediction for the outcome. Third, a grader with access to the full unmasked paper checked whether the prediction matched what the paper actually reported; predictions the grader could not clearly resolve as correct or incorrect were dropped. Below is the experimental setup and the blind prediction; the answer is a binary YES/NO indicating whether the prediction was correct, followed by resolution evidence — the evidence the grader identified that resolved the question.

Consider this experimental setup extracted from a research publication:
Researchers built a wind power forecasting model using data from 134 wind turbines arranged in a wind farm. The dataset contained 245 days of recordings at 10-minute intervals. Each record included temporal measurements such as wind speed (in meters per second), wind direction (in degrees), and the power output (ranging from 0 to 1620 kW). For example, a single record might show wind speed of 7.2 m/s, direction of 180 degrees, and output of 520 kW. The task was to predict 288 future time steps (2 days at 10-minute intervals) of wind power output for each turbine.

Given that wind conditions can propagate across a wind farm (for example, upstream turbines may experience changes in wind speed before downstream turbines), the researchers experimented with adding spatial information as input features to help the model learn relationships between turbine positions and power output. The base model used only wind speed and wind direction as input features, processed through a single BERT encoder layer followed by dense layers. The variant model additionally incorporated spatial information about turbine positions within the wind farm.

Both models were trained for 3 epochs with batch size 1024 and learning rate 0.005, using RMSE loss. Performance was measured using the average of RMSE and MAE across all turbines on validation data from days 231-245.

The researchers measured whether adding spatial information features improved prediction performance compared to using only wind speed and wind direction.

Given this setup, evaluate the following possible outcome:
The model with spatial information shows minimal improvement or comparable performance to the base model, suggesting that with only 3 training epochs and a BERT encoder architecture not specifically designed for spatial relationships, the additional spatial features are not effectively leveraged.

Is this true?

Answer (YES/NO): YES